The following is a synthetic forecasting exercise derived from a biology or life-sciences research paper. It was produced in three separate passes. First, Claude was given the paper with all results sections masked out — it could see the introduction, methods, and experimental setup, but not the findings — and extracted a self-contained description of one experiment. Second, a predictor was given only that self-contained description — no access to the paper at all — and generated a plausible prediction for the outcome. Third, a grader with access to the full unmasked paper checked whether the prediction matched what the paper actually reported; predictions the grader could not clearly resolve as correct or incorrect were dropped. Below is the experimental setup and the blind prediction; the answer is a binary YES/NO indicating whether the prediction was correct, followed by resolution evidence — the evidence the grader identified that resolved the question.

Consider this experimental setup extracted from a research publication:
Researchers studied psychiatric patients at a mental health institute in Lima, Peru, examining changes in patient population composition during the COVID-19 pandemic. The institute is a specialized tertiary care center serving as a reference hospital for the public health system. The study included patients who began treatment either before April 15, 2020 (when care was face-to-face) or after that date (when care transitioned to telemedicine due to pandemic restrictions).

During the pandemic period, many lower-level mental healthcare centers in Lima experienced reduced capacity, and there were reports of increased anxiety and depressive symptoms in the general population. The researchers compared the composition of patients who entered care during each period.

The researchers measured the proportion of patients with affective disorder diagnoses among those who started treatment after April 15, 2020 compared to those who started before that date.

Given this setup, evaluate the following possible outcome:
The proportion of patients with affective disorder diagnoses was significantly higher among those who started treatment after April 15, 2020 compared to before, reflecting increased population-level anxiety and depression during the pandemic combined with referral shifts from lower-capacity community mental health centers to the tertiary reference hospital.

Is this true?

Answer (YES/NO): YES